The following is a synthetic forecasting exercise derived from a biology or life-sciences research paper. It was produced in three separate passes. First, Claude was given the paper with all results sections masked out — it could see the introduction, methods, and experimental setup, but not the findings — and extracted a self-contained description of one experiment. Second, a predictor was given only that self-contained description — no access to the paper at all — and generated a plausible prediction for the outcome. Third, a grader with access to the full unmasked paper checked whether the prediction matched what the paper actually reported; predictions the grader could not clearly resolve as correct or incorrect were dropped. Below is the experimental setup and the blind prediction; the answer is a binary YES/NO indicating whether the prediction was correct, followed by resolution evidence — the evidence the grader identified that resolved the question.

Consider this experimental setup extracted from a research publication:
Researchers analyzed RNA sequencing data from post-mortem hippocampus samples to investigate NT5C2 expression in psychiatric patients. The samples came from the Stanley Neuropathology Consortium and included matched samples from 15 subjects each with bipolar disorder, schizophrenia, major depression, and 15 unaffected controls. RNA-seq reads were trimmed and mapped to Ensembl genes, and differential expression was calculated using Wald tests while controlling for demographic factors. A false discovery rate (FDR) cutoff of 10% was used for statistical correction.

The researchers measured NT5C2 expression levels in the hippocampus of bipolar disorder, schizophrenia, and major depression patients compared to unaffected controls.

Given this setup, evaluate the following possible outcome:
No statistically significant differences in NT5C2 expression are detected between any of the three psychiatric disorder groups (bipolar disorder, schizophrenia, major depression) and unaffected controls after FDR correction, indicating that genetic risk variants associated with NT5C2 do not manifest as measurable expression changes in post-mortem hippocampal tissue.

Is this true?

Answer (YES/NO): NO